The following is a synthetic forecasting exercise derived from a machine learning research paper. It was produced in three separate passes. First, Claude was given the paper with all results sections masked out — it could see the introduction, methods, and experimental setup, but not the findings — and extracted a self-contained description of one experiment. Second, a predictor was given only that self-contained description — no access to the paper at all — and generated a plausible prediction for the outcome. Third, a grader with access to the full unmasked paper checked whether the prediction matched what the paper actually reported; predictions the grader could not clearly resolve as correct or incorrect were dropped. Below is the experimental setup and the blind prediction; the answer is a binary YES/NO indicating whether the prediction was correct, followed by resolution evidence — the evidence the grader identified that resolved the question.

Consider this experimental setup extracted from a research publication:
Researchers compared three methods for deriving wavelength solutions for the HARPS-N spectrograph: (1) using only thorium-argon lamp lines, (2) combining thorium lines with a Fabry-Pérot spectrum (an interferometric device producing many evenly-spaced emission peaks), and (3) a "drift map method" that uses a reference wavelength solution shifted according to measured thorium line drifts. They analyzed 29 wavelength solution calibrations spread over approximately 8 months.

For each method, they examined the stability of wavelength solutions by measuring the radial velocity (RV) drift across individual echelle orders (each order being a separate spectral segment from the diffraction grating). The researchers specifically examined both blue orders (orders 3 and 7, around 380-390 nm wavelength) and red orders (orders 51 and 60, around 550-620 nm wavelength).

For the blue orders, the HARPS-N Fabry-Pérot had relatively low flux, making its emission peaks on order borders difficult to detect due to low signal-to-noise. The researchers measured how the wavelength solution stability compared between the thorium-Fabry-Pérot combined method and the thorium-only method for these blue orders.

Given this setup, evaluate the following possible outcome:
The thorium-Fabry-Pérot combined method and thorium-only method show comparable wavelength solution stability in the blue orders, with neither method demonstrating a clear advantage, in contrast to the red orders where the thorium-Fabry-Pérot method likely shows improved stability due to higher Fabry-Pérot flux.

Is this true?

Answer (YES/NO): YES